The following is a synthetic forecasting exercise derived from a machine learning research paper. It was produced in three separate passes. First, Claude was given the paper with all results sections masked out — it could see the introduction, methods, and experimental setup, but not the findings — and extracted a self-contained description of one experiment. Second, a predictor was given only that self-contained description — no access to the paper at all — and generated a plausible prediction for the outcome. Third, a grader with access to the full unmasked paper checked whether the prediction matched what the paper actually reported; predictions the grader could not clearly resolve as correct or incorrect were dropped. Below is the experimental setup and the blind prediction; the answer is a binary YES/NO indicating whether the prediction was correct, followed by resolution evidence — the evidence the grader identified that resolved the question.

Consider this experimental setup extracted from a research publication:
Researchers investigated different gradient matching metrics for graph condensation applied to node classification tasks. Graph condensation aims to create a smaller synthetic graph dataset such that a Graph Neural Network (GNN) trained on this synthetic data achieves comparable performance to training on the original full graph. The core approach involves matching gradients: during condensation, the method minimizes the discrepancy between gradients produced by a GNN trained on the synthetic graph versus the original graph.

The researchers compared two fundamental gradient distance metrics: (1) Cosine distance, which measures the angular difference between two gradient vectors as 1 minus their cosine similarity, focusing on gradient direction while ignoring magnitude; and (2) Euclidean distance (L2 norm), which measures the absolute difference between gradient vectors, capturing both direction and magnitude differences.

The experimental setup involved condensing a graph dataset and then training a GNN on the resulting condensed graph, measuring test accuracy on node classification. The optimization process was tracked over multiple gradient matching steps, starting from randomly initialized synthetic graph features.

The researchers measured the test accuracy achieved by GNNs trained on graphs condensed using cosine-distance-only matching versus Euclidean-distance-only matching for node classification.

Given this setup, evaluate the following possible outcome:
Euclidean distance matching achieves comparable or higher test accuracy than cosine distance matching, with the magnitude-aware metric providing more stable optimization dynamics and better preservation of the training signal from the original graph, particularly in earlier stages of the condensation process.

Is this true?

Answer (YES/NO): NO